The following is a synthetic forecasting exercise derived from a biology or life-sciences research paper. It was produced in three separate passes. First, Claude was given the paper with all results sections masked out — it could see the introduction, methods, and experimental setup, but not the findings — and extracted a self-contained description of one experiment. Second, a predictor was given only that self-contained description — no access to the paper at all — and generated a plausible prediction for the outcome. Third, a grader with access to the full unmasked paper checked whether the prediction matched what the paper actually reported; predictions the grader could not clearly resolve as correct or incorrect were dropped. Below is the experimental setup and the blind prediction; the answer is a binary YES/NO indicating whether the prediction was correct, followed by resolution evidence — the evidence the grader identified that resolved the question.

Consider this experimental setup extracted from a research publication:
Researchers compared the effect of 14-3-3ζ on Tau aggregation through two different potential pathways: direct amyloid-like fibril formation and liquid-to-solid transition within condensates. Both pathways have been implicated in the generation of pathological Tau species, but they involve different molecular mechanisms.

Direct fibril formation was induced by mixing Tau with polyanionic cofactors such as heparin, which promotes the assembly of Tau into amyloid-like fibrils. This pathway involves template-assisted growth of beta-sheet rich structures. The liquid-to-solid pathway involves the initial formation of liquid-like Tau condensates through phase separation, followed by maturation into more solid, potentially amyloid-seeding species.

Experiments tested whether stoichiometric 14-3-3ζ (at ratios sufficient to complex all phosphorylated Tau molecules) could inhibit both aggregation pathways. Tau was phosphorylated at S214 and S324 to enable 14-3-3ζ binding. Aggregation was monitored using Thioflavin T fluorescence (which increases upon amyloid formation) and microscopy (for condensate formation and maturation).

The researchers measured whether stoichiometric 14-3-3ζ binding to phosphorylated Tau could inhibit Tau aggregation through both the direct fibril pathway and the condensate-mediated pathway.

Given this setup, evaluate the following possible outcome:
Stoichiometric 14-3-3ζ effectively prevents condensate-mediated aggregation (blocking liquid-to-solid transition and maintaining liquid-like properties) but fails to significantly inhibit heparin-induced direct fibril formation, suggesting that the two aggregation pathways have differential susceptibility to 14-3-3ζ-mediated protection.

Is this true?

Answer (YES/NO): NO